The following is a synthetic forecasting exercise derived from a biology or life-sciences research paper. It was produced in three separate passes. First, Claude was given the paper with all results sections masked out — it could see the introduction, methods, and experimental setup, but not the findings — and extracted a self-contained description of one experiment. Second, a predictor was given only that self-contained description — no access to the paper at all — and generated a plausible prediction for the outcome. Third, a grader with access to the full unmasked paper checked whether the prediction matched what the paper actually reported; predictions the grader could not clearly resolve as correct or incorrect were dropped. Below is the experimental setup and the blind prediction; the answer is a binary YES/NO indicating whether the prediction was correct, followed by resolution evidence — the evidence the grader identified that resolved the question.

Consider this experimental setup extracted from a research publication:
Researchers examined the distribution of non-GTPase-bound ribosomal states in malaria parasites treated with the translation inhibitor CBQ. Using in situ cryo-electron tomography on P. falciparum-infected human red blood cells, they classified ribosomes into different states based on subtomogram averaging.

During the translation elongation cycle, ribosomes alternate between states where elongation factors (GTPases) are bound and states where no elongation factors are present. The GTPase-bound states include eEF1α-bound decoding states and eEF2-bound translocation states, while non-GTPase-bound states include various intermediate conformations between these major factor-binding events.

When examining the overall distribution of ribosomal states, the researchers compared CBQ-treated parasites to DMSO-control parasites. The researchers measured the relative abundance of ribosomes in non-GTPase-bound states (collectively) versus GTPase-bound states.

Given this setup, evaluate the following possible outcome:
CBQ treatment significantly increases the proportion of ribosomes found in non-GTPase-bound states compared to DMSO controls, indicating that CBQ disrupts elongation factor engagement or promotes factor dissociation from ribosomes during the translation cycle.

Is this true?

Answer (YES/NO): YES